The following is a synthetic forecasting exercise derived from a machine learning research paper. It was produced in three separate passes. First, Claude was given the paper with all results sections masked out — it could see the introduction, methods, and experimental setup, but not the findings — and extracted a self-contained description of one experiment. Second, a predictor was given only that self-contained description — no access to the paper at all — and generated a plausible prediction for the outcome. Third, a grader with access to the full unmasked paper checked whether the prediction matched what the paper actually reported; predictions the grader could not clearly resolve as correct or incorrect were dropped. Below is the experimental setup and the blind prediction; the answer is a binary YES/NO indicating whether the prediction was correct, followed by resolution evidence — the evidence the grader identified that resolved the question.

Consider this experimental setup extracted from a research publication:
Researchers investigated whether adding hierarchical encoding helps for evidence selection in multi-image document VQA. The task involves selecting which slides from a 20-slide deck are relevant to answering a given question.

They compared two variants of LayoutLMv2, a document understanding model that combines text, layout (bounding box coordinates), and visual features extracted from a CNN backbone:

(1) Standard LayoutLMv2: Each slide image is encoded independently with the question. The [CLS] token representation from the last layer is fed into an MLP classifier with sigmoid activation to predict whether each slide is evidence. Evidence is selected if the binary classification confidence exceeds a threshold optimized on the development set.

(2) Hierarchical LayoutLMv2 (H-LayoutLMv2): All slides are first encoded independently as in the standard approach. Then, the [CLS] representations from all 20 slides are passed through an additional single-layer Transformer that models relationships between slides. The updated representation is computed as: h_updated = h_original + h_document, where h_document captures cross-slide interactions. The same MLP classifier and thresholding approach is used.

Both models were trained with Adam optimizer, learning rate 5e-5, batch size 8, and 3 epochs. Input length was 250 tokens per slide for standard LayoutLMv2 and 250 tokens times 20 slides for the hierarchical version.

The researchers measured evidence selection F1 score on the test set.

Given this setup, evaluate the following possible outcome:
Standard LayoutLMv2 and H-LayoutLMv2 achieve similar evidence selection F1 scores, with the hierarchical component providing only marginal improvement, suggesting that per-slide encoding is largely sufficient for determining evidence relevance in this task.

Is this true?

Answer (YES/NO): NO